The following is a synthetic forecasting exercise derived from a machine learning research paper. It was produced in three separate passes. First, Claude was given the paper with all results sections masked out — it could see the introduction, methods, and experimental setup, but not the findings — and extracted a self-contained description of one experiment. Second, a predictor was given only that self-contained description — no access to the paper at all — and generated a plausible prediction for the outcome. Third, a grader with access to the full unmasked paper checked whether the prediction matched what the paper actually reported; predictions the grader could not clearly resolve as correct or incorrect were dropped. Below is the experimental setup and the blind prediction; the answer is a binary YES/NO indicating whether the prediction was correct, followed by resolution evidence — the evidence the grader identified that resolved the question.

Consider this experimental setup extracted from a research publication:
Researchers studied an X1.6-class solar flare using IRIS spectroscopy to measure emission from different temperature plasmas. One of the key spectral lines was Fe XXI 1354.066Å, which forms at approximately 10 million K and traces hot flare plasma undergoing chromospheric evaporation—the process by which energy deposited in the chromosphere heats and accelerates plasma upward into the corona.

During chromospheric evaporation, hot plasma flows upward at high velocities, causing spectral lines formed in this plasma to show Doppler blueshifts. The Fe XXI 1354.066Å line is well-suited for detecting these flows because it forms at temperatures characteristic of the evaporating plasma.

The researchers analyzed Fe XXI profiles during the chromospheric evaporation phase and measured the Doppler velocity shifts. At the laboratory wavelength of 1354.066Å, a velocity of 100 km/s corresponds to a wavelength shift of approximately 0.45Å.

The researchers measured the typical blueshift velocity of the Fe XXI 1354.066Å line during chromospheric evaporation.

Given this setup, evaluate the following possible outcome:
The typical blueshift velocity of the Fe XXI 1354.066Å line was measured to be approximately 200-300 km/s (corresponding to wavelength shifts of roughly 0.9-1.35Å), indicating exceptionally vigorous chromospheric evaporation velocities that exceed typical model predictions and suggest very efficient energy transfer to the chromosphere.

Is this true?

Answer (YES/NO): YES